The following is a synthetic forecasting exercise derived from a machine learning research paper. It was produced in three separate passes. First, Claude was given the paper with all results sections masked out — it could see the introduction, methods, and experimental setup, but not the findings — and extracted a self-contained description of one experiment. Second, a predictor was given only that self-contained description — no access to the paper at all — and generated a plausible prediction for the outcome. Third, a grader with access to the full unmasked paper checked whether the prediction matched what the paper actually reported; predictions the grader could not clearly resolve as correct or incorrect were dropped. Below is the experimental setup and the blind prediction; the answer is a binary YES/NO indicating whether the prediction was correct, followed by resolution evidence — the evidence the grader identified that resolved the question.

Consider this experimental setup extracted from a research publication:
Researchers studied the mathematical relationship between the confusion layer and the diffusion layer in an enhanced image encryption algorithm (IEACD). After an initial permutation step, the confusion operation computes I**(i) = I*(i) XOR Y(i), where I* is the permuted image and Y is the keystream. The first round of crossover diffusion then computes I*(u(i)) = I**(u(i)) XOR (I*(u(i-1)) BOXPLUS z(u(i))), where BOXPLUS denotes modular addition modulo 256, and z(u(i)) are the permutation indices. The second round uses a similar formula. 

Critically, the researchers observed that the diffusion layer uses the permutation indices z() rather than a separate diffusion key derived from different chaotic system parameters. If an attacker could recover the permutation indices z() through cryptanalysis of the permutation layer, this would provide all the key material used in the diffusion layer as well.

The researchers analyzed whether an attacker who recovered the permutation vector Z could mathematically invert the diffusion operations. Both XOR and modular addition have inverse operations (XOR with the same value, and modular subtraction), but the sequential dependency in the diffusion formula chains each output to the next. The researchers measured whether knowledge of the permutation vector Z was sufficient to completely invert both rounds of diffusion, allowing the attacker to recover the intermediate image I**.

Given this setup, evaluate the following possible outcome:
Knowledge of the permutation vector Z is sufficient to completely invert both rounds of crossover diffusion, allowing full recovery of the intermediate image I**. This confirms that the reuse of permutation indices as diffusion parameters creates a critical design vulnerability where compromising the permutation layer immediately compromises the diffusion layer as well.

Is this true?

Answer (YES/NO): YES